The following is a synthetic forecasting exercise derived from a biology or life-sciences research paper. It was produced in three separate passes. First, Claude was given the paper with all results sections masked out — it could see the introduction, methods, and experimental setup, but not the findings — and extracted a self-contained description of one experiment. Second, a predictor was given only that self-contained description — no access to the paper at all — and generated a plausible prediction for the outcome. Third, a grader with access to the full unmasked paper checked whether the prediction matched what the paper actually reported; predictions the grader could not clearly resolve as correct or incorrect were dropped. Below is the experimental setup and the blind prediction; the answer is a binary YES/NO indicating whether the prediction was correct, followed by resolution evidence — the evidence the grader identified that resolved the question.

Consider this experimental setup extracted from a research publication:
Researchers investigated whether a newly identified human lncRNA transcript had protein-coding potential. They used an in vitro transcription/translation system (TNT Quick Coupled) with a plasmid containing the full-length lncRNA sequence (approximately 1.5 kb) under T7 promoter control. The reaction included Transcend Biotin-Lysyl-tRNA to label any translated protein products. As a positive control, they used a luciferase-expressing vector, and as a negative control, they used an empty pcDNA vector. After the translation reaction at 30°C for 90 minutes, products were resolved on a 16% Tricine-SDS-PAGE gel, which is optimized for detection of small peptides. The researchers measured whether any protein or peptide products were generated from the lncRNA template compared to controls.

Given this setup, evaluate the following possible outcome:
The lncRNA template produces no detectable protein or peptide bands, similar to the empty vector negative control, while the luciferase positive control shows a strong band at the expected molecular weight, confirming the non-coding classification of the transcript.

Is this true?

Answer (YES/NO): YES